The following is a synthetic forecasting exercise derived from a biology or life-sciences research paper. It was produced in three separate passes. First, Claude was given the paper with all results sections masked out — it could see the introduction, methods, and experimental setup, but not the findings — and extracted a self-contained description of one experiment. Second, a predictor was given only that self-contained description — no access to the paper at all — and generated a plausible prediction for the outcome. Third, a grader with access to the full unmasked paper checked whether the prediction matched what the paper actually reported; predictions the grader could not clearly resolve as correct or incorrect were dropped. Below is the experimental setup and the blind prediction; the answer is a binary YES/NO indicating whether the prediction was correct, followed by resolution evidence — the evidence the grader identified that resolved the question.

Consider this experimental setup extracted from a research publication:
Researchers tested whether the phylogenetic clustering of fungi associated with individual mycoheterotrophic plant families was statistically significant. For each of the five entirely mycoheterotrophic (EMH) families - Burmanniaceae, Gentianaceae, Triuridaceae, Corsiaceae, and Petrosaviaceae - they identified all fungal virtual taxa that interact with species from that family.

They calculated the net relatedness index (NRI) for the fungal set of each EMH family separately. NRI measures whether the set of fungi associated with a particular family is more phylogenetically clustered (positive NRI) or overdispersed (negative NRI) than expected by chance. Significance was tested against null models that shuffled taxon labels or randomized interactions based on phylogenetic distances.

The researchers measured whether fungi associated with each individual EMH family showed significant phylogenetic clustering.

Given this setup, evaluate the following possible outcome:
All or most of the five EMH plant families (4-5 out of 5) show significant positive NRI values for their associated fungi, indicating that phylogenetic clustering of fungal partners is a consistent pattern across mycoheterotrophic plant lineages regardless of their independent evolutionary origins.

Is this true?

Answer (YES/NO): NO